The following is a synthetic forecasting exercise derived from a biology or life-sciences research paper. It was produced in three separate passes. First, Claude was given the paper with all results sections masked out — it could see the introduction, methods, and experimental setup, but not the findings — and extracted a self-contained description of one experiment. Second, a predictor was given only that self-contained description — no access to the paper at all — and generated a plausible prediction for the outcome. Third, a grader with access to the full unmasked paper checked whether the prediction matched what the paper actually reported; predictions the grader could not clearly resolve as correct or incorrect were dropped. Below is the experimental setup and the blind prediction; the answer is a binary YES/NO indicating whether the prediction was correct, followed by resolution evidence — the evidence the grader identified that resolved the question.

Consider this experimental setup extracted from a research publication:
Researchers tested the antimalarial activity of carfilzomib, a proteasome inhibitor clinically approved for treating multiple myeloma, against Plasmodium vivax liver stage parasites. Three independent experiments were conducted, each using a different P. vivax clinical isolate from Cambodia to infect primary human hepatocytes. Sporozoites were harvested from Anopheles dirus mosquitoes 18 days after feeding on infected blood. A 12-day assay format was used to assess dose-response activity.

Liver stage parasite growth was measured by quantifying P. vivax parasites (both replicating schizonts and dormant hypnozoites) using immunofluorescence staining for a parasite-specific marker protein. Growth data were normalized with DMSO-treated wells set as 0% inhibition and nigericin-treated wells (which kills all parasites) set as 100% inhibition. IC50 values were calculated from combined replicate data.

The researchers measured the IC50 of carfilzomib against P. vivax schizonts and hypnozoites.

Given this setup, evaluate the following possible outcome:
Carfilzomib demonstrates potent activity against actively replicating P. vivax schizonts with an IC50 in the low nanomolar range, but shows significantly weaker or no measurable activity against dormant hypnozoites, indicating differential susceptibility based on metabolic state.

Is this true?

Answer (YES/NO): NO